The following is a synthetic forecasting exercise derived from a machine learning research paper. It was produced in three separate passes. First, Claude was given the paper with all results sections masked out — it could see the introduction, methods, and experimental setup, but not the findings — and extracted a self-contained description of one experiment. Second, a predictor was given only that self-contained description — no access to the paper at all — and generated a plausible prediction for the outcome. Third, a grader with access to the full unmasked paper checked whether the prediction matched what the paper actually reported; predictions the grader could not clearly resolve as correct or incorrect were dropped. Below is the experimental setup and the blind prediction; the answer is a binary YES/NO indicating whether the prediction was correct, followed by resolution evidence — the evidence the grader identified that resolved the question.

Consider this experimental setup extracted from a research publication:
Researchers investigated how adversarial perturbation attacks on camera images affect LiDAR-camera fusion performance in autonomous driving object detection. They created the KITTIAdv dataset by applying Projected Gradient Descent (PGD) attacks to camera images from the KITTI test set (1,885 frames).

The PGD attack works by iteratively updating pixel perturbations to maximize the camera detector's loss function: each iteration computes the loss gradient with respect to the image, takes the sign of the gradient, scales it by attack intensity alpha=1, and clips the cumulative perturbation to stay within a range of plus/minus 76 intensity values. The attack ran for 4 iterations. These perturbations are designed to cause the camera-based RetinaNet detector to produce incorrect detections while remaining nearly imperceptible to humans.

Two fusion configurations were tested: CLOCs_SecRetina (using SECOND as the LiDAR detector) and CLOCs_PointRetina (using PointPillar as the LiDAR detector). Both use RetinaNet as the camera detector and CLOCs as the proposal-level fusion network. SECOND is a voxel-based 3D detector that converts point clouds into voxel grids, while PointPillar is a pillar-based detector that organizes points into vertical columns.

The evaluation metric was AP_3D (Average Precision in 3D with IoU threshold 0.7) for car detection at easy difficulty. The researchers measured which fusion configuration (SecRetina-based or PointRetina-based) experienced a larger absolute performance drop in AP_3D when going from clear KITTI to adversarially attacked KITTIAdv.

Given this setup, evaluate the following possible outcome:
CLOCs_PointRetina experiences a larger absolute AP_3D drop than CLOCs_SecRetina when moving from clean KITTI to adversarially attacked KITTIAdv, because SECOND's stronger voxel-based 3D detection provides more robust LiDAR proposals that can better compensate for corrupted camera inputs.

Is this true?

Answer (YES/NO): YES